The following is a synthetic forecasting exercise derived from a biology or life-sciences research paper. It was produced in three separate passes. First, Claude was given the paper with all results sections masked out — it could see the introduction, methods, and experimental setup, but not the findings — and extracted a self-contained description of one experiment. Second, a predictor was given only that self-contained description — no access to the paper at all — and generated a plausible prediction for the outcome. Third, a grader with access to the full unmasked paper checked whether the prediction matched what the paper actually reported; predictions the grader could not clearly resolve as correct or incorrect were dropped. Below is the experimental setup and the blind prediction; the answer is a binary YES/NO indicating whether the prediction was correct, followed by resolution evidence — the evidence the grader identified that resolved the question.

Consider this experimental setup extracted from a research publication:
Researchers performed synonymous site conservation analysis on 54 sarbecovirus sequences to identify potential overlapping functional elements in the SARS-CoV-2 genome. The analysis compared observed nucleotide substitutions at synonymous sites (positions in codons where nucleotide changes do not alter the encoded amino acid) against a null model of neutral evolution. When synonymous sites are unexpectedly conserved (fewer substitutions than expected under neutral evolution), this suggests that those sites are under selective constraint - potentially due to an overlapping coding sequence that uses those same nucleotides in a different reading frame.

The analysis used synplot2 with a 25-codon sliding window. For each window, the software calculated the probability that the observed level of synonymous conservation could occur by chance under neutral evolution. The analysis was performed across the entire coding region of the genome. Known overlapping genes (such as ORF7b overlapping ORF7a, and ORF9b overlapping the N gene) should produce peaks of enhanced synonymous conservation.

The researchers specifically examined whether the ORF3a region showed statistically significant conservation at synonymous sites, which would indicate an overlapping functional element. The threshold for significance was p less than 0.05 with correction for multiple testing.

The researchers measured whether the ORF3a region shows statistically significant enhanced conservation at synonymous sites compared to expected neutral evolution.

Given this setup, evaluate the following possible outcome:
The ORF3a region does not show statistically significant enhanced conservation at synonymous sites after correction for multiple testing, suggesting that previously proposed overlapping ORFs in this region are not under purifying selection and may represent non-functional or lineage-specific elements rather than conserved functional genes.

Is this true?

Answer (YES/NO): NO